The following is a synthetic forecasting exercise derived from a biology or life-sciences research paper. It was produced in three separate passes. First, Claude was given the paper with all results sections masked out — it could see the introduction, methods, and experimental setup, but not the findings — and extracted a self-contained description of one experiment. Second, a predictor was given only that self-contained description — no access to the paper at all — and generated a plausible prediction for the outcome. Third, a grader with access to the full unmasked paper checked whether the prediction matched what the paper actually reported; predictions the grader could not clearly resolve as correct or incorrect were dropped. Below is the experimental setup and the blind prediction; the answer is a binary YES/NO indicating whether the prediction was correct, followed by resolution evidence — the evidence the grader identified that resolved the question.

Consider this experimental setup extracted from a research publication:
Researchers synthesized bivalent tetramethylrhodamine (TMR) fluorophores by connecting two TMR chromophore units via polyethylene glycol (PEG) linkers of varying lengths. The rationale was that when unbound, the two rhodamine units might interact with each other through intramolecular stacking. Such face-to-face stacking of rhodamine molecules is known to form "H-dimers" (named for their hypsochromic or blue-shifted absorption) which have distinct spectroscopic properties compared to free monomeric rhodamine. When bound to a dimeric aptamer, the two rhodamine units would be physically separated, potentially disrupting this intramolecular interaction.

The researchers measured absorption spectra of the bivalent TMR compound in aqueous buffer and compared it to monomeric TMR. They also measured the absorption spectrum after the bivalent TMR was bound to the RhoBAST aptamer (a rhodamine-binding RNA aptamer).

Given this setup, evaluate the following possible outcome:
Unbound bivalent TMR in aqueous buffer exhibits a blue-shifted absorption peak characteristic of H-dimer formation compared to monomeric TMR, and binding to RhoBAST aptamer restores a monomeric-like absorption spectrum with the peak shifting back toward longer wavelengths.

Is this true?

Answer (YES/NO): YES